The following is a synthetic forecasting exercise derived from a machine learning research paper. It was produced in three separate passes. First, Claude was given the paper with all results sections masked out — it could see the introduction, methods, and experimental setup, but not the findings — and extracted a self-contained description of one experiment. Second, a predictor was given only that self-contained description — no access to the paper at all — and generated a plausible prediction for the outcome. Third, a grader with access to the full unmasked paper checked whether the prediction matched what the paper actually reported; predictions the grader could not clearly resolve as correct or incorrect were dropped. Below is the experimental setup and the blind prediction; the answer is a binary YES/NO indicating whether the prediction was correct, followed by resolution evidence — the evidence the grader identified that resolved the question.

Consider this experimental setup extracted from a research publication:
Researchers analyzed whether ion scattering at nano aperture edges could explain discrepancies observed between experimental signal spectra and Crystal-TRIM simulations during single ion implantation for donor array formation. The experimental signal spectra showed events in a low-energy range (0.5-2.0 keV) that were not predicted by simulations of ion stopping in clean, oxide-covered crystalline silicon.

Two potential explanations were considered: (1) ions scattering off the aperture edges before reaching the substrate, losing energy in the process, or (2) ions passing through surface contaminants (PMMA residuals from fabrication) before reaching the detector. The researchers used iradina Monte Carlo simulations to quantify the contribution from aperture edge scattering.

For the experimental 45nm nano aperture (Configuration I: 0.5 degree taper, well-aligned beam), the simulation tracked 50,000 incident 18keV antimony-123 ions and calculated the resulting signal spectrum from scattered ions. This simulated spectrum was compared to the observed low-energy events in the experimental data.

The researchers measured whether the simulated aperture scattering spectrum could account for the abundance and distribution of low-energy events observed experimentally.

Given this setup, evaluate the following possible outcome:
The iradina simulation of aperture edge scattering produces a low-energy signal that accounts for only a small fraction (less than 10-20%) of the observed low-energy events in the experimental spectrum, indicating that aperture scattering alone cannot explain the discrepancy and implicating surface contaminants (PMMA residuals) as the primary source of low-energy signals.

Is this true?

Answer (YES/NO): YES